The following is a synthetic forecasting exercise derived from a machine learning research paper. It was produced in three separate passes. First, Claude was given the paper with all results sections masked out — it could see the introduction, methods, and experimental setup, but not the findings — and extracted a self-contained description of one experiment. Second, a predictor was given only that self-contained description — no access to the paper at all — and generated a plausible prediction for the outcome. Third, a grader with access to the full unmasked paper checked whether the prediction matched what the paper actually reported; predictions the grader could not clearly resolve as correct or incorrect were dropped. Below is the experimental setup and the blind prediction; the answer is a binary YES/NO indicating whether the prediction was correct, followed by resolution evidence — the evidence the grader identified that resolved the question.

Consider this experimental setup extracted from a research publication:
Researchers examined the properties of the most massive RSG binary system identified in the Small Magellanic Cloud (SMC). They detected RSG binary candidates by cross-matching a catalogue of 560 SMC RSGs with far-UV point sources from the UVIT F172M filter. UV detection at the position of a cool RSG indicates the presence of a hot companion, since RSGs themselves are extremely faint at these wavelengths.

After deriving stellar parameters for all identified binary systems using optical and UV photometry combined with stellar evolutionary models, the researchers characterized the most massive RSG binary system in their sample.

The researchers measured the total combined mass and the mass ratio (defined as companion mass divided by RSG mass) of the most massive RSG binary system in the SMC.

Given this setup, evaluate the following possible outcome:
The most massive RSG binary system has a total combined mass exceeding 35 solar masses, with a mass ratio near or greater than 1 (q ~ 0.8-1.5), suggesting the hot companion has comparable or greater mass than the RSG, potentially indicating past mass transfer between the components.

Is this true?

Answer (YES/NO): NO